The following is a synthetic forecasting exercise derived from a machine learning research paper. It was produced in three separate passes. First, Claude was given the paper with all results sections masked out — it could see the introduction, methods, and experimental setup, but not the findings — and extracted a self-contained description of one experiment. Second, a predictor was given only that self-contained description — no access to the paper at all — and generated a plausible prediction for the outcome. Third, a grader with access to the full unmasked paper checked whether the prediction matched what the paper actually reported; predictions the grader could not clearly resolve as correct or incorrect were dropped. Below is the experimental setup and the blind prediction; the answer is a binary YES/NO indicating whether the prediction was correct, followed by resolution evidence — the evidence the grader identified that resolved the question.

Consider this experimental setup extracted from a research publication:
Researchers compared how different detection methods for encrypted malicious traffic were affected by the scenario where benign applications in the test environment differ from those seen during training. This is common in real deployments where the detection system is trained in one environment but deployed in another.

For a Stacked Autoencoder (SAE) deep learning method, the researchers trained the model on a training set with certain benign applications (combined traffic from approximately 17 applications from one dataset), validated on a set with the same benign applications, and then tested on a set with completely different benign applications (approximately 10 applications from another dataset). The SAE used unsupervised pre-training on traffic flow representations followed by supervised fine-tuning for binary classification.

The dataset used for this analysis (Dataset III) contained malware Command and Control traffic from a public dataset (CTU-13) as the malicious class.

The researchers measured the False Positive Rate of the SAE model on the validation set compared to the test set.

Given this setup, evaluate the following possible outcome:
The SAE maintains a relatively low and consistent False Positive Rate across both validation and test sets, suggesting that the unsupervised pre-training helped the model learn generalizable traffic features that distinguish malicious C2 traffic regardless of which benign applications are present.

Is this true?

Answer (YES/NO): NO